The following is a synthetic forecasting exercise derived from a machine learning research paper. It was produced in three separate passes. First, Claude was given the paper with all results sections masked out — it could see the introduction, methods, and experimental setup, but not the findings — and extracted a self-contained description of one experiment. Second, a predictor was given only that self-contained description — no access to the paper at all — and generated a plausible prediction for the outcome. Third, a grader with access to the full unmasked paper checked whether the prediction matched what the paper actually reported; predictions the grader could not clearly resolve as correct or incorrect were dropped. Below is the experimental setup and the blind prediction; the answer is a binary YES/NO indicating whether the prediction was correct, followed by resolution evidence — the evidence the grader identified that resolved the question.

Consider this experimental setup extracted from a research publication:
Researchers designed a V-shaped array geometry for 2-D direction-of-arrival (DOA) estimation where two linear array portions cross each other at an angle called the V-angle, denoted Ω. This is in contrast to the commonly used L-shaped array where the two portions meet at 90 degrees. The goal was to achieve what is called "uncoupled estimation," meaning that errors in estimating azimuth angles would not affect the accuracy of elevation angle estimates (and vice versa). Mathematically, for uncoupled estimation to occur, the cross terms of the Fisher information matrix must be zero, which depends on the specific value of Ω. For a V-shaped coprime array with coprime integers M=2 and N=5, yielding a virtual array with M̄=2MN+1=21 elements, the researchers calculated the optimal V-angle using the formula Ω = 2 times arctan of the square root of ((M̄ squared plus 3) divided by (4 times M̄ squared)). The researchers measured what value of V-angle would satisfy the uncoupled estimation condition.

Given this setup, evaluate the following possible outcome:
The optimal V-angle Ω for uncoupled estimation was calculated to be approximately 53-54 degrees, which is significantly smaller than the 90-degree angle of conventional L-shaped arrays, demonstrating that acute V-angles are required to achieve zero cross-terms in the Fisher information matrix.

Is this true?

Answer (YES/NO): YES